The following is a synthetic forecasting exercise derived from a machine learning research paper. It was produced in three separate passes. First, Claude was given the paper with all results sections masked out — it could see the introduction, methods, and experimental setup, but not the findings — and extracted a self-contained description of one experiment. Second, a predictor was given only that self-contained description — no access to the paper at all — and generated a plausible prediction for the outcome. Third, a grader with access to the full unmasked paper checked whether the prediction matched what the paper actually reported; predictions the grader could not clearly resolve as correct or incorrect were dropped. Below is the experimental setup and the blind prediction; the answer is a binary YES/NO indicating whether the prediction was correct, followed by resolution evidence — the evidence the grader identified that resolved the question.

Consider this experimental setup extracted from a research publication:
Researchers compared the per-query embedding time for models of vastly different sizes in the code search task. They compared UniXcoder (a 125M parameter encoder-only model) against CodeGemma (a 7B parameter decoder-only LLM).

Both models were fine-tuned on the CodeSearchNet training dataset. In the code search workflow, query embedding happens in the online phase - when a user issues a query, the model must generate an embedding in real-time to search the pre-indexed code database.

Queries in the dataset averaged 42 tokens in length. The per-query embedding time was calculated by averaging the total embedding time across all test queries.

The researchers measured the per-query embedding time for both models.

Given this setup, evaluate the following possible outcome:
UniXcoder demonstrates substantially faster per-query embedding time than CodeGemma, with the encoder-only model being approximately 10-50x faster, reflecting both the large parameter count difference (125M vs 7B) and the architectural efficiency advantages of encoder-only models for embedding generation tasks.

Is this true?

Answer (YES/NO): NO